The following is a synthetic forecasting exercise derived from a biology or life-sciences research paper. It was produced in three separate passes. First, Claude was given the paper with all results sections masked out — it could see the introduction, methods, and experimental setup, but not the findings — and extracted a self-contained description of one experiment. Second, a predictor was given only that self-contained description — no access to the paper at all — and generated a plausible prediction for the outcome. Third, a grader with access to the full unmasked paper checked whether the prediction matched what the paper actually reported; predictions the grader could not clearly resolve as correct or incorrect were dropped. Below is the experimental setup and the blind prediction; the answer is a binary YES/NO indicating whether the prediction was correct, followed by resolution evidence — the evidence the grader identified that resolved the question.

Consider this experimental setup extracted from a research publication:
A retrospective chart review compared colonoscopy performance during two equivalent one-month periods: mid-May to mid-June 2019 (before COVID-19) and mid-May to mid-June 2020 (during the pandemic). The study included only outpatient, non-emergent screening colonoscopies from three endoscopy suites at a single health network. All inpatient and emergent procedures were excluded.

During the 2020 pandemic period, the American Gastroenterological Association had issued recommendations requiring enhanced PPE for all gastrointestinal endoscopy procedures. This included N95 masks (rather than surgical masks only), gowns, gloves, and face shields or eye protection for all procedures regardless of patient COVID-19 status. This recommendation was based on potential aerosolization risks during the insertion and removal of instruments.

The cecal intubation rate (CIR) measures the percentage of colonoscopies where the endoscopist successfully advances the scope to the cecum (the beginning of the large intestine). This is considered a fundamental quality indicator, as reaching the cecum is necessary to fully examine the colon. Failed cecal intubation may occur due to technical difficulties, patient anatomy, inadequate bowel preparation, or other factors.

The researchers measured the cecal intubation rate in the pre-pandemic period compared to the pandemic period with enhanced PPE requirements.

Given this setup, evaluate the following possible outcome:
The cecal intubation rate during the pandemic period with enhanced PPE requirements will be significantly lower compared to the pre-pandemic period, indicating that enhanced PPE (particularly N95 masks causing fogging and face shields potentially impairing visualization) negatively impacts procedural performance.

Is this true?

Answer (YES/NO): YES